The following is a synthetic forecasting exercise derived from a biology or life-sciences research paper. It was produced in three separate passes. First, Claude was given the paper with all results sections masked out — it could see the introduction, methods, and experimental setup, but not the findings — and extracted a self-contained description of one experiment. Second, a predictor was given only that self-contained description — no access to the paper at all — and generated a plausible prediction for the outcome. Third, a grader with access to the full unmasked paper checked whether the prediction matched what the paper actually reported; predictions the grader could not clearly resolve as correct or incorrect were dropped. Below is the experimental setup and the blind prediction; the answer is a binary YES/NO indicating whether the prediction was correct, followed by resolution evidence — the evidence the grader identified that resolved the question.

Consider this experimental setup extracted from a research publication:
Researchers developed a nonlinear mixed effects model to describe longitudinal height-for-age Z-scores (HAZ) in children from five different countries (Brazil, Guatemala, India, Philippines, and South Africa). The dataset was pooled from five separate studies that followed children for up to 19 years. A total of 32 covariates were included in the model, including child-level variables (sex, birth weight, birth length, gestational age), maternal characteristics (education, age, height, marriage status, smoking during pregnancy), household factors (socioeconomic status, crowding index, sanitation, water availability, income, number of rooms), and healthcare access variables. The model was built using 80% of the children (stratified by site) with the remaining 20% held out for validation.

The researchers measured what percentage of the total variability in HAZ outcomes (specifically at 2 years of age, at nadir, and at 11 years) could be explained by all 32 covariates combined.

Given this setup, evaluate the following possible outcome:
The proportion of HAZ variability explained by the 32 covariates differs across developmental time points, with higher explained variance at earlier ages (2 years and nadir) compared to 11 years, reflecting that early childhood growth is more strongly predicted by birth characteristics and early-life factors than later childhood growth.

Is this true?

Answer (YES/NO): NO